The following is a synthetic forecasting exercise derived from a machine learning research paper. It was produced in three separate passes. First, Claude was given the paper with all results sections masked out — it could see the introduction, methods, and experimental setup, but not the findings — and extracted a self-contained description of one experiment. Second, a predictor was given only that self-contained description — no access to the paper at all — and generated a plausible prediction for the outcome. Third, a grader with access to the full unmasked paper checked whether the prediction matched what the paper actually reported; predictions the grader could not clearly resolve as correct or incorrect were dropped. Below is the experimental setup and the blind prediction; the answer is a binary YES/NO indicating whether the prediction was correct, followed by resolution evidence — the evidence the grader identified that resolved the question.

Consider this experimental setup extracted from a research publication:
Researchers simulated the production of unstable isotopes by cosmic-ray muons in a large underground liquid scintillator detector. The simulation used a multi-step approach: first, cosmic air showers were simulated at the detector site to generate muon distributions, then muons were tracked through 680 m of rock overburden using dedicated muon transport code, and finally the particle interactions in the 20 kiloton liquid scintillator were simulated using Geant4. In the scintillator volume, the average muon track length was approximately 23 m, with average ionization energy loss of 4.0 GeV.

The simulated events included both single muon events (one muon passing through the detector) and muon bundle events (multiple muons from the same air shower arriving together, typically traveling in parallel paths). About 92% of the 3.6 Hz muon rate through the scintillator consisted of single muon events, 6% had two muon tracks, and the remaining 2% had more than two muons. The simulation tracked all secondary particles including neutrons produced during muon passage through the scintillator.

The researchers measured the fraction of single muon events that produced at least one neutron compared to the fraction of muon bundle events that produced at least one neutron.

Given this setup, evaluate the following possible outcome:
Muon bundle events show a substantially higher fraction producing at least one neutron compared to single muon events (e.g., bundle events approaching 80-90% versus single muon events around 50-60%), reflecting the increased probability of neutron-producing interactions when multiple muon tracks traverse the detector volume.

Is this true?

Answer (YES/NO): NO